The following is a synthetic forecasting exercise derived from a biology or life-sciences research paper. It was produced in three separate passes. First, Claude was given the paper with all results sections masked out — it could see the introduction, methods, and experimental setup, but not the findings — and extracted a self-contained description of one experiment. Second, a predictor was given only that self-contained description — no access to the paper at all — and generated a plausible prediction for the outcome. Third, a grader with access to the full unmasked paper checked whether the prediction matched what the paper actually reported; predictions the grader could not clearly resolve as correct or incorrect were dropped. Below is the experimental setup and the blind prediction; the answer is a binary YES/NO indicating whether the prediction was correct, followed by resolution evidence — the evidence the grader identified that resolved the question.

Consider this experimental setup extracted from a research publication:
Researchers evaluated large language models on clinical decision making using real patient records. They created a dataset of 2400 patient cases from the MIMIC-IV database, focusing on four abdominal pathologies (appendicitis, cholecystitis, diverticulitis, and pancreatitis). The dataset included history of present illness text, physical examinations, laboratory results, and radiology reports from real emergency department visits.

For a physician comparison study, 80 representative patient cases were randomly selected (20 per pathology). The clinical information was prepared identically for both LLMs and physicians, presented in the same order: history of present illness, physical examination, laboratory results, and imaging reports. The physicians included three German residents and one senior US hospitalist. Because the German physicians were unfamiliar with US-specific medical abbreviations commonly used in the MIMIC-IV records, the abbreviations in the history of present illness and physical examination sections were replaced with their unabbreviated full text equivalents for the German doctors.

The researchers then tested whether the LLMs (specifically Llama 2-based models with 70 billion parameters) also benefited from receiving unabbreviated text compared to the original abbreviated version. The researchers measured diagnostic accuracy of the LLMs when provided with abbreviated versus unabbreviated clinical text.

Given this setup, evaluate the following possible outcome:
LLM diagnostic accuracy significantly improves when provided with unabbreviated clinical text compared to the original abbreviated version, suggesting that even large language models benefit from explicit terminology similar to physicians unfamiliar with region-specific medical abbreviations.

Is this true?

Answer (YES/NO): NO